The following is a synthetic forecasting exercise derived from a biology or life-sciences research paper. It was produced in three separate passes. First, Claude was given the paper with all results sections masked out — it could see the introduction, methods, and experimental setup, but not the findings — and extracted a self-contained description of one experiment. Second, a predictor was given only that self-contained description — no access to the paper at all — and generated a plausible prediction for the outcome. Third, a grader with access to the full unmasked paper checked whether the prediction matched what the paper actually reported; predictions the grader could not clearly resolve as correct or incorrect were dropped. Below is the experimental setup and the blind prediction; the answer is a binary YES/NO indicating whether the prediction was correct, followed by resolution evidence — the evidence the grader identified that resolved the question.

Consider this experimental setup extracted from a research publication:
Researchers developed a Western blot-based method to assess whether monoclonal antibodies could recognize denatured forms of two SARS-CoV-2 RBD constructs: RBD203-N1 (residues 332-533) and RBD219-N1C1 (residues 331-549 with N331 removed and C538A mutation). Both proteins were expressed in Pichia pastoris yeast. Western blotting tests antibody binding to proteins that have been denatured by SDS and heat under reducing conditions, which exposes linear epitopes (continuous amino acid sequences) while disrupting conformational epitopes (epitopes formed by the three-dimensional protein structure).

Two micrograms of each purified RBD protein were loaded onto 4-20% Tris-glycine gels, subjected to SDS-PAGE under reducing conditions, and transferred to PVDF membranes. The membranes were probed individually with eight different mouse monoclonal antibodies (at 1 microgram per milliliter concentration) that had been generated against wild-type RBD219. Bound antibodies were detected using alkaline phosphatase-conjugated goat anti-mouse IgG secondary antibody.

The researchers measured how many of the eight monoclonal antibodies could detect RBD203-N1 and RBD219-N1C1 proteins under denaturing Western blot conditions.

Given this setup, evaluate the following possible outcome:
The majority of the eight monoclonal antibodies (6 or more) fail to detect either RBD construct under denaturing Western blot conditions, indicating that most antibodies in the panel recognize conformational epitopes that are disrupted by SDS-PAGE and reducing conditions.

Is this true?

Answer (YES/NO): NO